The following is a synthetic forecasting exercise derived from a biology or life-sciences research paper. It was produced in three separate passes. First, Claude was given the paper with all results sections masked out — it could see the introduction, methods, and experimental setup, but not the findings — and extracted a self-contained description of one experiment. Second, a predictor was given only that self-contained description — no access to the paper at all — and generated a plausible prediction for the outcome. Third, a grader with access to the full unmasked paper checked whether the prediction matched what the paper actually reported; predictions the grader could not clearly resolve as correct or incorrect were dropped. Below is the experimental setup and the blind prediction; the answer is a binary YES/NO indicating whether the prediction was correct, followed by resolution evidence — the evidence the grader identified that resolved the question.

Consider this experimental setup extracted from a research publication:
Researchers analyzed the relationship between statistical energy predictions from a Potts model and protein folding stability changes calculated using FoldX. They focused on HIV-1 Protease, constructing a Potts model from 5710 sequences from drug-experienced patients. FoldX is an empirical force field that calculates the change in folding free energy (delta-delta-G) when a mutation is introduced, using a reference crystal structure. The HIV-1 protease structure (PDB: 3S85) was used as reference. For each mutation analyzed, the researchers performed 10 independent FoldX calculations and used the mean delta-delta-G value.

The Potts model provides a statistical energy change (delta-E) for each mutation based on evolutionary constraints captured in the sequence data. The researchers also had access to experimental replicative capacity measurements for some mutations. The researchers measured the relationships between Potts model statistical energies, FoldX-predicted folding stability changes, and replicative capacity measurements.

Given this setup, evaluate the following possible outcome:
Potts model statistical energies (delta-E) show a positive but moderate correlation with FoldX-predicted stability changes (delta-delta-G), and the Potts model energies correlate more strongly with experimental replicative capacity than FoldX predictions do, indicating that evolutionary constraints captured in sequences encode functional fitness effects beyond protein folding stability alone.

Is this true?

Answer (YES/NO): NO